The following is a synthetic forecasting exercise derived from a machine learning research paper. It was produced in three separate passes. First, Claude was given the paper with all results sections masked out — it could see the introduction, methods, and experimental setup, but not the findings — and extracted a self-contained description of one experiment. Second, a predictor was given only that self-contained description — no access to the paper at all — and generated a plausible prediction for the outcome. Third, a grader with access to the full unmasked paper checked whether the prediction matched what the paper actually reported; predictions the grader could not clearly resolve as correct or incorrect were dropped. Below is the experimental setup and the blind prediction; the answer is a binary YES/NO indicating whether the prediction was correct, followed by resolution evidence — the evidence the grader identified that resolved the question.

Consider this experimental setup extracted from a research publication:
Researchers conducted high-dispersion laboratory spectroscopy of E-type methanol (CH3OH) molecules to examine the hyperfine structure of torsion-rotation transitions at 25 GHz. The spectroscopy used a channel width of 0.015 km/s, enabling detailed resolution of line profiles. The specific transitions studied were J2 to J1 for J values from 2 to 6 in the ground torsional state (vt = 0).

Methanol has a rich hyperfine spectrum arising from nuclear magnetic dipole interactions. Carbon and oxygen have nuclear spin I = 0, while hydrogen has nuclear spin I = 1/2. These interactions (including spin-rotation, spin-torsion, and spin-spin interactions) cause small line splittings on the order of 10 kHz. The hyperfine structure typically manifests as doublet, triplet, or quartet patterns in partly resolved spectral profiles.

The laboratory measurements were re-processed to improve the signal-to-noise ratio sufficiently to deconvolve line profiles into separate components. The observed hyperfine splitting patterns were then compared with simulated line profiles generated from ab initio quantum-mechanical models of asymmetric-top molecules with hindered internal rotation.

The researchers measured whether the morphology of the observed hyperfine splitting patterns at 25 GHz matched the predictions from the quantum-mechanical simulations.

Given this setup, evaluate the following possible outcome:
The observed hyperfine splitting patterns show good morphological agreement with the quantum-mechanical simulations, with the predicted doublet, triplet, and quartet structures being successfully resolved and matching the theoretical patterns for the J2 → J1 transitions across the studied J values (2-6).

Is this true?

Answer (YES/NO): NO